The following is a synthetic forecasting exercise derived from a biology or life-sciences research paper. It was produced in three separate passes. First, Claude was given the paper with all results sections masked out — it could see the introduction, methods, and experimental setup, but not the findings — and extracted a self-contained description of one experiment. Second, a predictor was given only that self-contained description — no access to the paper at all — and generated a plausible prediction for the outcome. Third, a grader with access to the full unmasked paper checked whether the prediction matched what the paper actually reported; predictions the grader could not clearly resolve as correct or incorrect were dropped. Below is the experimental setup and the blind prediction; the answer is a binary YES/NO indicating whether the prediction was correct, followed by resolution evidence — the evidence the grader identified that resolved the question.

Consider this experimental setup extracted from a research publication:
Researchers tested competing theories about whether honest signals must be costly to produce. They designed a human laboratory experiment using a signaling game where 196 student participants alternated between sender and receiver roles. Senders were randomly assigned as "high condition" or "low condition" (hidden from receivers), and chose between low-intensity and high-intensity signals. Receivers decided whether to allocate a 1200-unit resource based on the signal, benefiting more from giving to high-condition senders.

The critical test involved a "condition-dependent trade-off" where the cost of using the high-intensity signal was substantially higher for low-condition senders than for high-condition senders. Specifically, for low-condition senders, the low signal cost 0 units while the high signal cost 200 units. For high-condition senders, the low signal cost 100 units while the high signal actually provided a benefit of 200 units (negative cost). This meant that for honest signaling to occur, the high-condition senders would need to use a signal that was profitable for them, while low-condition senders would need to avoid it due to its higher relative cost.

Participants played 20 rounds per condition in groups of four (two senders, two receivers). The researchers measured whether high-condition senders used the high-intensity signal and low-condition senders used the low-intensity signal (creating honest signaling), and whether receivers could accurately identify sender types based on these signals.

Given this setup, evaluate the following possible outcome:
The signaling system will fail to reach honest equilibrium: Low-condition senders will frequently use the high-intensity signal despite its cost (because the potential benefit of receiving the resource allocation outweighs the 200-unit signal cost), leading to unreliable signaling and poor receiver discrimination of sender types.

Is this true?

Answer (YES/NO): NO